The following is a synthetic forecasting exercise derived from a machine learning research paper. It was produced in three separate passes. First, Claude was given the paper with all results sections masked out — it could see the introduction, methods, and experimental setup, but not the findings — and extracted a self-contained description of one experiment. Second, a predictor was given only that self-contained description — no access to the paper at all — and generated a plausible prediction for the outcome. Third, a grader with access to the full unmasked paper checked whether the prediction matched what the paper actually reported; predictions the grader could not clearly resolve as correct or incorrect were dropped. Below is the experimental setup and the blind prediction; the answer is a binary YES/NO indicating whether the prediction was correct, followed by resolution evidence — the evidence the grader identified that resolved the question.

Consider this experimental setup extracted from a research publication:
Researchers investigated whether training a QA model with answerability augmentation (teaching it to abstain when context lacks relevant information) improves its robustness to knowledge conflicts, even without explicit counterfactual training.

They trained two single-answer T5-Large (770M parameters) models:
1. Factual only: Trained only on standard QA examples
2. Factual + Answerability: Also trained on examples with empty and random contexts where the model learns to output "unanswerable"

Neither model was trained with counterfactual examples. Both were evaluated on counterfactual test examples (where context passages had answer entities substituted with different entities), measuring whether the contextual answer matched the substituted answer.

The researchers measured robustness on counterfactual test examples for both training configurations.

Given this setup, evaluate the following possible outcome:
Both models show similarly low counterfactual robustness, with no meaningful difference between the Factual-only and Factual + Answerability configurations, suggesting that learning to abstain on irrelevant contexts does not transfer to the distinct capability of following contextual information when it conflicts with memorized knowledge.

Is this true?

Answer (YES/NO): NO